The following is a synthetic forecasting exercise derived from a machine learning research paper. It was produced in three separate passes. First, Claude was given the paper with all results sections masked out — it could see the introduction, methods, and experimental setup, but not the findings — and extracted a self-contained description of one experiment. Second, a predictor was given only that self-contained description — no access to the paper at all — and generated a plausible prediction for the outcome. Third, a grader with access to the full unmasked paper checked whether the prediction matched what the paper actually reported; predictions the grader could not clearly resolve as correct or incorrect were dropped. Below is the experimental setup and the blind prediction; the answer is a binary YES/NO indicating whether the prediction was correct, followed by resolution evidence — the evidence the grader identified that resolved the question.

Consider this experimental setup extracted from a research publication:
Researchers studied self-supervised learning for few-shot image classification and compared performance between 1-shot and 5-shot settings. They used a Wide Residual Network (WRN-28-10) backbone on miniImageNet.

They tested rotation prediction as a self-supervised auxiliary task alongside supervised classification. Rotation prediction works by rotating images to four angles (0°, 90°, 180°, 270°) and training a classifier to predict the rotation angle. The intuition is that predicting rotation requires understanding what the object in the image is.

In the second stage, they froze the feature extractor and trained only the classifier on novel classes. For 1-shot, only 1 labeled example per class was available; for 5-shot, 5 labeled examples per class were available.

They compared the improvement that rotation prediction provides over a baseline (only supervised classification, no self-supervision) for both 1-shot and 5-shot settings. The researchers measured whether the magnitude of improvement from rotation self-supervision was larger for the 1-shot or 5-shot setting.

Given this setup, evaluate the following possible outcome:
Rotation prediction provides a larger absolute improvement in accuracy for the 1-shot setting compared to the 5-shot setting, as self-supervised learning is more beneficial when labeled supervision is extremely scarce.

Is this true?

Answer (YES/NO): YES